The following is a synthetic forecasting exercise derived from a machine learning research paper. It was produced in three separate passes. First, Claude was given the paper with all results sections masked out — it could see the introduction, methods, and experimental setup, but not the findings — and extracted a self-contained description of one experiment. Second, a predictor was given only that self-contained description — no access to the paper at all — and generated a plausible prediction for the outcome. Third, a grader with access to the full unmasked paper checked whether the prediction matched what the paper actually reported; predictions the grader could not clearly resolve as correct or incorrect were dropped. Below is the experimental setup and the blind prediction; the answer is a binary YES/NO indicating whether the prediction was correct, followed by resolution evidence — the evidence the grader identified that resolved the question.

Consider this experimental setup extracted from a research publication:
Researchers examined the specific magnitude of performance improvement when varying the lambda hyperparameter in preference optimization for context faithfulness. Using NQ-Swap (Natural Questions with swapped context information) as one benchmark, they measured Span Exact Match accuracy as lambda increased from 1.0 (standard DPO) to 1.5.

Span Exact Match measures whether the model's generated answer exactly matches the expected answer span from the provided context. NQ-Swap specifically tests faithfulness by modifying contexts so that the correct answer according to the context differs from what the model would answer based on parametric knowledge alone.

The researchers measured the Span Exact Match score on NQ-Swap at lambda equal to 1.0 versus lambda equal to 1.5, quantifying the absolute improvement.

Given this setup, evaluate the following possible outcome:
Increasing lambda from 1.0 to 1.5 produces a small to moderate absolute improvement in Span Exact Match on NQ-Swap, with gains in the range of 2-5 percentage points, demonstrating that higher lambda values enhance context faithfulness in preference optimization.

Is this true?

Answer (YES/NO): NO